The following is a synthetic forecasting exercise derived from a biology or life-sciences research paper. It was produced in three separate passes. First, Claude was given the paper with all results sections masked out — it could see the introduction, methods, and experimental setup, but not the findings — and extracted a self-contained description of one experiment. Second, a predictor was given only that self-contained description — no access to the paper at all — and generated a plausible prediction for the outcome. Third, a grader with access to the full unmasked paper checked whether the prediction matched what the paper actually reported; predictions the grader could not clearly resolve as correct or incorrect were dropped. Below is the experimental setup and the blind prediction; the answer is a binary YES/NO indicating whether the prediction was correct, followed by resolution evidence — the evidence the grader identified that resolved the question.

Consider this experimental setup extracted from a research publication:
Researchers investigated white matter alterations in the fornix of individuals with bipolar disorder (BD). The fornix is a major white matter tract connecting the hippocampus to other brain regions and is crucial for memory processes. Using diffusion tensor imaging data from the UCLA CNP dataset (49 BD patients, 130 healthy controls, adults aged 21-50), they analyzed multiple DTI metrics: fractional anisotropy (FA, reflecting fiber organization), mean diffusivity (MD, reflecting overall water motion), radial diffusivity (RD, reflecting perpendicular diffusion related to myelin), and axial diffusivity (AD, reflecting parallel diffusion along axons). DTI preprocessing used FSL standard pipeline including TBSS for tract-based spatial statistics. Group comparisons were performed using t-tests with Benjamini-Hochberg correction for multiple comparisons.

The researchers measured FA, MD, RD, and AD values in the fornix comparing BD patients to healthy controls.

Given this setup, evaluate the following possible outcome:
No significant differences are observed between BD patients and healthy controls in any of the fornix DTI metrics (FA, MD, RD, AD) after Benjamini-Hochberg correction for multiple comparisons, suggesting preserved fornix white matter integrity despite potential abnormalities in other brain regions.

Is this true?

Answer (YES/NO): NO